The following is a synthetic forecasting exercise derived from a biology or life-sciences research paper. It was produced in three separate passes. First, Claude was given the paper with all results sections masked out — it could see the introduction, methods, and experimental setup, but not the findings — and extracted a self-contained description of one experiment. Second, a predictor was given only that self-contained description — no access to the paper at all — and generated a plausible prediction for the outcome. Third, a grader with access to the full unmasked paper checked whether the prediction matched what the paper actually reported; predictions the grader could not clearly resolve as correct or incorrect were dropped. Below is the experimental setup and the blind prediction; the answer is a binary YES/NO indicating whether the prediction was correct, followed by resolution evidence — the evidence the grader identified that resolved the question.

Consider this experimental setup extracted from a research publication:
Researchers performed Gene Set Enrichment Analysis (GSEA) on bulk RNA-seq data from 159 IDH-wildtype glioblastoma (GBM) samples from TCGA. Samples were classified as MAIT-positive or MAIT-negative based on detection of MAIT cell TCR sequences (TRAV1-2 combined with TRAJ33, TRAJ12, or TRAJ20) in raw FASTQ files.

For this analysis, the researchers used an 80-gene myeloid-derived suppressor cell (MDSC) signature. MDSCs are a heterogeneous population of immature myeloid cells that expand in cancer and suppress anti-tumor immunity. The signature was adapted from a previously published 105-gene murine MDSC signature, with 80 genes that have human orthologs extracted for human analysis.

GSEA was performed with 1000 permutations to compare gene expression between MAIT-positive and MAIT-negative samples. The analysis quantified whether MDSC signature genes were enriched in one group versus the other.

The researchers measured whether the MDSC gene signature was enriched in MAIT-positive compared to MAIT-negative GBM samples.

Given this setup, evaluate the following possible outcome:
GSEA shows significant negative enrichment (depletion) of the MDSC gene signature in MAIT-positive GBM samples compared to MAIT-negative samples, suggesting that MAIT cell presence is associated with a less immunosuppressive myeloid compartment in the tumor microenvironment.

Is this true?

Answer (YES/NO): NO